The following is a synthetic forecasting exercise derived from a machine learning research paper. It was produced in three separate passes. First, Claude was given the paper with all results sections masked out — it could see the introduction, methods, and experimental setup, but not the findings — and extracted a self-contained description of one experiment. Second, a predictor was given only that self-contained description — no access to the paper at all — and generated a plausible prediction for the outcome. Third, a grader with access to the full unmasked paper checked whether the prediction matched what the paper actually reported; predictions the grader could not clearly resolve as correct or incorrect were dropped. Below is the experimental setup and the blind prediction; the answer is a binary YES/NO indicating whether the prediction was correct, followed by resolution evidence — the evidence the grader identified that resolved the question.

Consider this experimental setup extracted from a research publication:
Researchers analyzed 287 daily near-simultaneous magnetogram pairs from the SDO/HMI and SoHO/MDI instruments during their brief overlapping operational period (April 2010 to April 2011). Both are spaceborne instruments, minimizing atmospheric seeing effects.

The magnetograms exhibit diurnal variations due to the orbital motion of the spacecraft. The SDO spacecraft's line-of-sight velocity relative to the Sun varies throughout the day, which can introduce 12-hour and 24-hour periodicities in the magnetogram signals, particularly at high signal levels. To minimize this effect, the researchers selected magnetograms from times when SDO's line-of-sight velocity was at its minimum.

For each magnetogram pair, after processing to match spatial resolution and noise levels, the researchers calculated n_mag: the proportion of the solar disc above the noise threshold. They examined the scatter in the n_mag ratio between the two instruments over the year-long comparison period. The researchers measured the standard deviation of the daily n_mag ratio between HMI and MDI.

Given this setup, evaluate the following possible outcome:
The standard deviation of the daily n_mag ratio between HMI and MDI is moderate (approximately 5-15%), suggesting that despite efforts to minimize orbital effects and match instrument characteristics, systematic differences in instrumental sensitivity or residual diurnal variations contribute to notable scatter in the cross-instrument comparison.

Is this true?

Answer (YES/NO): NO